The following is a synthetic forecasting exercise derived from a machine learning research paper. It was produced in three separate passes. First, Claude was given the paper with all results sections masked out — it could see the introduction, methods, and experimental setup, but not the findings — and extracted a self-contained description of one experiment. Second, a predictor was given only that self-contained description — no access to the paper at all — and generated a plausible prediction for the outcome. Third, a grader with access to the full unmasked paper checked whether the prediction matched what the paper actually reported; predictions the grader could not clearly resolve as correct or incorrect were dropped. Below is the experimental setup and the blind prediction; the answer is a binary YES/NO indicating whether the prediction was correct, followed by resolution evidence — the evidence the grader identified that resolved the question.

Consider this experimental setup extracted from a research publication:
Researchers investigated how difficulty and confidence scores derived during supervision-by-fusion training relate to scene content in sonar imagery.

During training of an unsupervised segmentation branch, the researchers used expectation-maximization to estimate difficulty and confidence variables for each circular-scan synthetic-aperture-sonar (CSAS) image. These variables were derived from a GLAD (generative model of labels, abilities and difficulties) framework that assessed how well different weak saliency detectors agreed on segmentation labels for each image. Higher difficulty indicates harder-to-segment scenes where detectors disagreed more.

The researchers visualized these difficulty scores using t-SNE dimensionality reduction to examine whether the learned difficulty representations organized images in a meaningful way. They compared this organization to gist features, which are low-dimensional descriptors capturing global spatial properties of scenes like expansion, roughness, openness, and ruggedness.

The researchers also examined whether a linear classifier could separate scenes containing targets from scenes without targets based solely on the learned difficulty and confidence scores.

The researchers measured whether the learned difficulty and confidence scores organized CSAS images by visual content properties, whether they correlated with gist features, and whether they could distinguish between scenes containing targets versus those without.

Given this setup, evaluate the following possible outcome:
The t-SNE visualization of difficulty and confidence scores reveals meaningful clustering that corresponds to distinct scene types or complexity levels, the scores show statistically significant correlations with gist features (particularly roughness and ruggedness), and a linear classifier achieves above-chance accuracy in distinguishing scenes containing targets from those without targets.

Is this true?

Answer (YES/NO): YES